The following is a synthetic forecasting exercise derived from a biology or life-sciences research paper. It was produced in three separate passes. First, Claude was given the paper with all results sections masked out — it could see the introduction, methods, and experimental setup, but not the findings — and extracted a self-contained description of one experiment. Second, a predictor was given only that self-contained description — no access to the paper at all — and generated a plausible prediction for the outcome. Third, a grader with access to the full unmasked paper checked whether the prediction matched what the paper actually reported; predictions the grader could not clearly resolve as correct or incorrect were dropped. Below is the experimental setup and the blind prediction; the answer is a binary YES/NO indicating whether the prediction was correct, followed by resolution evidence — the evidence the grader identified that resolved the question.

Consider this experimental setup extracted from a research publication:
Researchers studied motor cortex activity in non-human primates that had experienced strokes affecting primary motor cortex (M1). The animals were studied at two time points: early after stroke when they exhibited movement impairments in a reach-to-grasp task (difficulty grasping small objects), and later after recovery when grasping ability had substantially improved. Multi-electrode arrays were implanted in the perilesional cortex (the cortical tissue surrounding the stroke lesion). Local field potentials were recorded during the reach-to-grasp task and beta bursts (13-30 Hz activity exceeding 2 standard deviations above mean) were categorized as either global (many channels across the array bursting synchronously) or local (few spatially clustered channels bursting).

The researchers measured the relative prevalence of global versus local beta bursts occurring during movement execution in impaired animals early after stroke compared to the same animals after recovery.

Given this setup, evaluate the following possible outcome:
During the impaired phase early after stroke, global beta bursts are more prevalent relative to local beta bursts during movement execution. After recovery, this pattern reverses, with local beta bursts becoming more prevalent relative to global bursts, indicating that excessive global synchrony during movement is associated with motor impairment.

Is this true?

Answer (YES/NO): YES